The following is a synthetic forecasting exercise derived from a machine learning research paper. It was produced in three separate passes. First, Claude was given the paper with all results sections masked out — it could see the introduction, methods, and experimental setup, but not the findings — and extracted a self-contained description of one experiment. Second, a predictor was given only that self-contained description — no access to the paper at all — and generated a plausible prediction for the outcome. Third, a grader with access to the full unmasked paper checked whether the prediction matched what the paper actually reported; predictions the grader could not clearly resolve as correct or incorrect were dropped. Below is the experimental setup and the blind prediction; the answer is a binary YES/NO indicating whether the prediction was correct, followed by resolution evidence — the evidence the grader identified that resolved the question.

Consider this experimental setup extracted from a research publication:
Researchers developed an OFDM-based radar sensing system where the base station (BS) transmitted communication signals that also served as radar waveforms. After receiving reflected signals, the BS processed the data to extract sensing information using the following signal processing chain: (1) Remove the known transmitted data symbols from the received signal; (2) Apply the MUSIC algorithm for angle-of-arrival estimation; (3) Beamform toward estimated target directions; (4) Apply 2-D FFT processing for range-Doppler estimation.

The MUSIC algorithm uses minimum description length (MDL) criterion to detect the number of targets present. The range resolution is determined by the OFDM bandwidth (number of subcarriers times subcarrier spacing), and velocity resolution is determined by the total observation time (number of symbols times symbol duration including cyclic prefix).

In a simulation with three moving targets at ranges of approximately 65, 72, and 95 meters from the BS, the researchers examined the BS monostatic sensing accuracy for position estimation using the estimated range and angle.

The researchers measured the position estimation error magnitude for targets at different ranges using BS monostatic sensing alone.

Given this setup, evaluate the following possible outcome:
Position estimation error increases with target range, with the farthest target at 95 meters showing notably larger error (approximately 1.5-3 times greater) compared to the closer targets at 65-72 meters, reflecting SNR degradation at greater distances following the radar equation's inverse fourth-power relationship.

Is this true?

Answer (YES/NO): NO